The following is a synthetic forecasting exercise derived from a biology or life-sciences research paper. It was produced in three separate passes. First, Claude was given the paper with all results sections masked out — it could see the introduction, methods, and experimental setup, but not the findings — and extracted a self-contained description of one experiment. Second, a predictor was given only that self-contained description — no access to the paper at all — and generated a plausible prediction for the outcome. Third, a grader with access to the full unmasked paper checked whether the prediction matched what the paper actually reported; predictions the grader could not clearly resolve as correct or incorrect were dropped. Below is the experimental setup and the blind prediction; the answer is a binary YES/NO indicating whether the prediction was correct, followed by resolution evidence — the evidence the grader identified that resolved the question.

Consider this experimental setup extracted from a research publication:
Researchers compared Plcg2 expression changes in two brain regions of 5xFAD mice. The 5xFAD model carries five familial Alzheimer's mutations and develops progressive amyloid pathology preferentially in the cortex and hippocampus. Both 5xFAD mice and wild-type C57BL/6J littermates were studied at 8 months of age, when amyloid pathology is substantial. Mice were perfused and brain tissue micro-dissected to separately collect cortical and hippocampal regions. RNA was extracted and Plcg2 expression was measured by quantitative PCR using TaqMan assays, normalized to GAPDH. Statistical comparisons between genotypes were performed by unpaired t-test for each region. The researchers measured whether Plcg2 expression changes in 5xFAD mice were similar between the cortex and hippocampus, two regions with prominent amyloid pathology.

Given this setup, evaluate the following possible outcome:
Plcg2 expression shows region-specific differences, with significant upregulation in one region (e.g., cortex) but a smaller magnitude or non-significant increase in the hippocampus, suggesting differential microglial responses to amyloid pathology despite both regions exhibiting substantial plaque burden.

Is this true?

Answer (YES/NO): NO